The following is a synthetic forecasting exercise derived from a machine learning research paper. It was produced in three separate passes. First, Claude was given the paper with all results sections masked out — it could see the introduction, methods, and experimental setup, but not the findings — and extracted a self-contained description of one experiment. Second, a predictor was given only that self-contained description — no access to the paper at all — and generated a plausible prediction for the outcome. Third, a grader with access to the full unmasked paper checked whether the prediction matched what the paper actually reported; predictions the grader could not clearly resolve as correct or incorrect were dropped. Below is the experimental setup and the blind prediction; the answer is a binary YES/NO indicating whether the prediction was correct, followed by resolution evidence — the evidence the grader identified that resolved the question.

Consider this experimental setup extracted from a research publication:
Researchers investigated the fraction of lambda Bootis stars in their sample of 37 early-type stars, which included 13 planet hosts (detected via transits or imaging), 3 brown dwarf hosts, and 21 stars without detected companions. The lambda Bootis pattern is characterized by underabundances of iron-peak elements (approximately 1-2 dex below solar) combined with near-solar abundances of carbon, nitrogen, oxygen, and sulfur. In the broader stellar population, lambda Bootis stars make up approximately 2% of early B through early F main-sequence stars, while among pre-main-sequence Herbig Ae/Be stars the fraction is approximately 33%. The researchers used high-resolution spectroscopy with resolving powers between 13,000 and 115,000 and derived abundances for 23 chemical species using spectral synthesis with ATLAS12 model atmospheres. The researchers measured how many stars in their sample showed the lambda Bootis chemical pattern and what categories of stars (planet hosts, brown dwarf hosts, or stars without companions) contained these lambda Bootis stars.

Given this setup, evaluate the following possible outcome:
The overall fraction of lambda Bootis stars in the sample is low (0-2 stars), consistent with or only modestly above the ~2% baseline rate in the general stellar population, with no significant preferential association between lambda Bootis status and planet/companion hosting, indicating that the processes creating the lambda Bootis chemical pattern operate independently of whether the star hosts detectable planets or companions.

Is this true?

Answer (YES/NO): NO